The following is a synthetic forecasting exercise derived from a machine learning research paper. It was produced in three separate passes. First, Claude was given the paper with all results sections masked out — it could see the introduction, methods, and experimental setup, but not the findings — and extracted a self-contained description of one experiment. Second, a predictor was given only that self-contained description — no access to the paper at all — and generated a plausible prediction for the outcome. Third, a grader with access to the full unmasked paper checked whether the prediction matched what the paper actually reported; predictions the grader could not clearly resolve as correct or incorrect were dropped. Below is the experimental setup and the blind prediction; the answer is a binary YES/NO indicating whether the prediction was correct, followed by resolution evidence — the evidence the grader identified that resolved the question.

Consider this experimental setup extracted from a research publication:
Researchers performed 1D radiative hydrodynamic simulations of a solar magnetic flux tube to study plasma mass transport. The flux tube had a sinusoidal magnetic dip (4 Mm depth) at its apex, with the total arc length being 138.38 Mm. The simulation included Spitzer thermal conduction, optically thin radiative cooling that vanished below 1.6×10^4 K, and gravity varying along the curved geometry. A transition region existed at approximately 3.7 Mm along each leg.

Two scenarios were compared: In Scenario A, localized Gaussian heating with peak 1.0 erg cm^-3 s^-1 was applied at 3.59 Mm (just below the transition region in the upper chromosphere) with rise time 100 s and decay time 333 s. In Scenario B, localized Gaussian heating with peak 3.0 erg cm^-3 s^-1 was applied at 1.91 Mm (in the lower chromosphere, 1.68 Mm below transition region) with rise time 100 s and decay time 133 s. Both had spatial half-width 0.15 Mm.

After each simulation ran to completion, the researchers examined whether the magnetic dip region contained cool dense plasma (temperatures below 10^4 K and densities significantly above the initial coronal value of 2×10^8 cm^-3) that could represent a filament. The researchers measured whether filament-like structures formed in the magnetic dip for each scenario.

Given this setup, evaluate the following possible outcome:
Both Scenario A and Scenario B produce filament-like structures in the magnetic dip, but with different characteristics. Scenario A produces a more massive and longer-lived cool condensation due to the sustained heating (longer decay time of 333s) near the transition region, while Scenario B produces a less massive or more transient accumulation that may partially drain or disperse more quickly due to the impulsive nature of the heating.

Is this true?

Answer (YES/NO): NO